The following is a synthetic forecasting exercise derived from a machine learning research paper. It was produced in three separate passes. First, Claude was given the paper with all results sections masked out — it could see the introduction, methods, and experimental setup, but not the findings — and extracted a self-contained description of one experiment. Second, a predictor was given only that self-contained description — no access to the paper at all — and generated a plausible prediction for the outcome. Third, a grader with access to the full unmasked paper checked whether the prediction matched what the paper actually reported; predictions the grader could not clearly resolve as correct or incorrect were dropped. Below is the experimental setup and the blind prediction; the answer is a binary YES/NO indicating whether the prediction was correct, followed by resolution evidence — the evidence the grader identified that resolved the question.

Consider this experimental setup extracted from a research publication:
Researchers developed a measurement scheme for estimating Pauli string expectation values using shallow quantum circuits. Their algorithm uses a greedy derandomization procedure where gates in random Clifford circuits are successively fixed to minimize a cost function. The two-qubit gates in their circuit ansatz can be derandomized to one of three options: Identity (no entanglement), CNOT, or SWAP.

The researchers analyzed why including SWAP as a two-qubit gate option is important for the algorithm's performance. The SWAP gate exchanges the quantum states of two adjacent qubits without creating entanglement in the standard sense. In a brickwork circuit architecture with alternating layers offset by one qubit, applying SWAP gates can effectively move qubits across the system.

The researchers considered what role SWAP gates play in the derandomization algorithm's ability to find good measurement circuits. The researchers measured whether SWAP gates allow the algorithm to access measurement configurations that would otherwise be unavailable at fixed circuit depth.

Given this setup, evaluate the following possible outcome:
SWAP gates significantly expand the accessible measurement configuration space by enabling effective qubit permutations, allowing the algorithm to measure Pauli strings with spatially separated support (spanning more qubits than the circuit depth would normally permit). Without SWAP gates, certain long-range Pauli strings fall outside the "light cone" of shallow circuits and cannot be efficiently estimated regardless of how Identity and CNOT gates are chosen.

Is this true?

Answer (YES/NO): YES